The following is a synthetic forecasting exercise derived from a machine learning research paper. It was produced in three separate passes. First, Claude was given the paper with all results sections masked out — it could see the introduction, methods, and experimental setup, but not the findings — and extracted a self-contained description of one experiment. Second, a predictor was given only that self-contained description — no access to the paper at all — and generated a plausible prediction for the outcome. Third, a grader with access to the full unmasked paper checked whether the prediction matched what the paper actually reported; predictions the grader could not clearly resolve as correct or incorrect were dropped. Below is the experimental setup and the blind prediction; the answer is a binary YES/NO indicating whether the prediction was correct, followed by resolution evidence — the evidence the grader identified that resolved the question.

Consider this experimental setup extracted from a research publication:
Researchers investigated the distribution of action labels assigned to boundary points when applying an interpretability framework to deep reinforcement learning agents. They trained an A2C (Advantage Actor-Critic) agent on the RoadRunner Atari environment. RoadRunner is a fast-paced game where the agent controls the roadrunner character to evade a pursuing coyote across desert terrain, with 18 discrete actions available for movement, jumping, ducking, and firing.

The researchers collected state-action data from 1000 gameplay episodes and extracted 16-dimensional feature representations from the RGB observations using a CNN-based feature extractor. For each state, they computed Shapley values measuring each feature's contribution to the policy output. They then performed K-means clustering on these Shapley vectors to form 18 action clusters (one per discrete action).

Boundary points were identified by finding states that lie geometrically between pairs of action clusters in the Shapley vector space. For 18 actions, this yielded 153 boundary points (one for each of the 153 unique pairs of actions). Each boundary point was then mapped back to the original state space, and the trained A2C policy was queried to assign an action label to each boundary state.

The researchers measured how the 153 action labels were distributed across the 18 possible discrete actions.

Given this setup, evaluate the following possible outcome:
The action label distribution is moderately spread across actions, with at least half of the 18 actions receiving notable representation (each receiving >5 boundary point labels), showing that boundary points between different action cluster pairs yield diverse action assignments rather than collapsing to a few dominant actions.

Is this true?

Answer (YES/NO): NO